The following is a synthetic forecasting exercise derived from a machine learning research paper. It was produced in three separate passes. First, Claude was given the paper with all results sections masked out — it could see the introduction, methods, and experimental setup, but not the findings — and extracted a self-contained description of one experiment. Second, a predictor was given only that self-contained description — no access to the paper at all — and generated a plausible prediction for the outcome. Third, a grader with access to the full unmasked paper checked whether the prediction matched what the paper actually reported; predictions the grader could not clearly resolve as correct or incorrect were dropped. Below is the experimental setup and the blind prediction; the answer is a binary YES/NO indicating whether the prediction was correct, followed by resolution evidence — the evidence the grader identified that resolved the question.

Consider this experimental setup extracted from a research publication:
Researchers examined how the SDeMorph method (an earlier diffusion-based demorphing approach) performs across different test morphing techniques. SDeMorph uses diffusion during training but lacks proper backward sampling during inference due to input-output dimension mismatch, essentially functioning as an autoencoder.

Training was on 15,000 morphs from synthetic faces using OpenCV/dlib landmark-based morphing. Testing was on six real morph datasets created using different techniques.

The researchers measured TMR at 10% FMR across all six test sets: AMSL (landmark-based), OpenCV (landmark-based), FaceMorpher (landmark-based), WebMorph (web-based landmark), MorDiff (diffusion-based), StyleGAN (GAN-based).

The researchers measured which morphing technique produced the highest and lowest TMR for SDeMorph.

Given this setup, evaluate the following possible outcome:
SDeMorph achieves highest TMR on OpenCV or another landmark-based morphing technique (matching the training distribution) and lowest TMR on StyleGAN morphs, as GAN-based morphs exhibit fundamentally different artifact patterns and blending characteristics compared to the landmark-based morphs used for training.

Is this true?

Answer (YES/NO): NO